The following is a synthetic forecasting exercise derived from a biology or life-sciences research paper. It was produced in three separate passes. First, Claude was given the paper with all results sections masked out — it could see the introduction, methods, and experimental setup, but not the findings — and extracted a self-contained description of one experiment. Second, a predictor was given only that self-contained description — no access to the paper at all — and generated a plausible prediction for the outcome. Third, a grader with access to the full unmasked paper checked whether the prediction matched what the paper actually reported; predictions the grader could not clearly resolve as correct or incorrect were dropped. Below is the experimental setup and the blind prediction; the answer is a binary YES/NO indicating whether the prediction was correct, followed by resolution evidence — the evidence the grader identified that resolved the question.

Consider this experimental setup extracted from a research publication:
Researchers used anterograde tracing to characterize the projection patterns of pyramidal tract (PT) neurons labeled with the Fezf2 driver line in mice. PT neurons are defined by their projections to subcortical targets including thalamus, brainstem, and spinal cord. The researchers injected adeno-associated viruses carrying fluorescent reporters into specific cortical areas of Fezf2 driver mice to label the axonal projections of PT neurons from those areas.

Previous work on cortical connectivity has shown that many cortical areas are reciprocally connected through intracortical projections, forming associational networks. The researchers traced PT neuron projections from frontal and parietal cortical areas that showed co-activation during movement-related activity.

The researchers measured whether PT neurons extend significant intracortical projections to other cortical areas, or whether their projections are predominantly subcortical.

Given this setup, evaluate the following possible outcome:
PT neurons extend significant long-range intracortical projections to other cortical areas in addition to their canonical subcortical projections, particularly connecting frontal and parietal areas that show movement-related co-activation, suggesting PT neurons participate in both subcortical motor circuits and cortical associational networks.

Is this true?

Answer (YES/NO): NO